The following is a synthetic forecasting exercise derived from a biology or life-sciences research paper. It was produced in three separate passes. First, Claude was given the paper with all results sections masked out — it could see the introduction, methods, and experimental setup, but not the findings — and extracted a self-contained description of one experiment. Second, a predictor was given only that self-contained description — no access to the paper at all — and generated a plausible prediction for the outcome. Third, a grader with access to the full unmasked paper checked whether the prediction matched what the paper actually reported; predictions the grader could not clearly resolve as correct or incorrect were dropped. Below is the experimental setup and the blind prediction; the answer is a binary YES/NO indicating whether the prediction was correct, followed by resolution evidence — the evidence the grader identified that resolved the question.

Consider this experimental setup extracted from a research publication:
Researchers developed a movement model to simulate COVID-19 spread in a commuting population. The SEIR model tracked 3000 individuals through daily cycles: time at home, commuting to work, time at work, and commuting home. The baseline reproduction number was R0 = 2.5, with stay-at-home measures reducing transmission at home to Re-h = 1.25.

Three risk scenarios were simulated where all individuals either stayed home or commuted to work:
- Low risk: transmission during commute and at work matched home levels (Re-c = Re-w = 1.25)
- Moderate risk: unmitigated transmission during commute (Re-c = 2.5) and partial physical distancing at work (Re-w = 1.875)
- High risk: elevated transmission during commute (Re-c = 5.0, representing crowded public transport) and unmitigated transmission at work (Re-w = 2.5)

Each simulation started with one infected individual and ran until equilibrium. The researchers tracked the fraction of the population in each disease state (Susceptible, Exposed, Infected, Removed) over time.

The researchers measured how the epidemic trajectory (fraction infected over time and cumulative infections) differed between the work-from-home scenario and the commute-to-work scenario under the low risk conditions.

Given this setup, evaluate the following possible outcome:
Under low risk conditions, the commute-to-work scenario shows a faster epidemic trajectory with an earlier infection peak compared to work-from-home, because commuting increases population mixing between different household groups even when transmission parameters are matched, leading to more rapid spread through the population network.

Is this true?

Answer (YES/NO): NO